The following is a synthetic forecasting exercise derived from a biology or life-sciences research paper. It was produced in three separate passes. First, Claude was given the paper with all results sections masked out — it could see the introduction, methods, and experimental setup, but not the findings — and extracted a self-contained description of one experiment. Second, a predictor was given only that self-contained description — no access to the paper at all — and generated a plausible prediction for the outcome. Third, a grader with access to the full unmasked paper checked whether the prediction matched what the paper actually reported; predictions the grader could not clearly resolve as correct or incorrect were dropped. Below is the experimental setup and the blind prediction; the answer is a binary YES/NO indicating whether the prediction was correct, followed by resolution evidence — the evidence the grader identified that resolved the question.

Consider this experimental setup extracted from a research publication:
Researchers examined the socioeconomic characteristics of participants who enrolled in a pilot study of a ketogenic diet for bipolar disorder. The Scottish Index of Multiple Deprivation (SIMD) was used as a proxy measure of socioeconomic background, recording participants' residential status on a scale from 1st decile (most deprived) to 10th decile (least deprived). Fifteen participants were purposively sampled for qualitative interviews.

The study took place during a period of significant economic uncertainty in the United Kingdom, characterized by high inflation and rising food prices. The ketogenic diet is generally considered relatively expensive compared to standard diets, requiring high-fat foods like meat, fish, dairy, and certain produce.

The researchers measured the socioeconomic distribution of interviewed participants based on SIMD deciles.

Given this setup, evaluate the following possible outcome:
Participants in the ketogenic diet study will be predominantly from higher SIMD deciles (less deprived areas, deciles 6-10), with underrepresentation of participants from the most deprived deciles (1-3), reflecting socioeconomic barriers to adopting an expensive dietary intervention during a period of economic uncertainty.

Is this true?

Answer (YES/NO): YES